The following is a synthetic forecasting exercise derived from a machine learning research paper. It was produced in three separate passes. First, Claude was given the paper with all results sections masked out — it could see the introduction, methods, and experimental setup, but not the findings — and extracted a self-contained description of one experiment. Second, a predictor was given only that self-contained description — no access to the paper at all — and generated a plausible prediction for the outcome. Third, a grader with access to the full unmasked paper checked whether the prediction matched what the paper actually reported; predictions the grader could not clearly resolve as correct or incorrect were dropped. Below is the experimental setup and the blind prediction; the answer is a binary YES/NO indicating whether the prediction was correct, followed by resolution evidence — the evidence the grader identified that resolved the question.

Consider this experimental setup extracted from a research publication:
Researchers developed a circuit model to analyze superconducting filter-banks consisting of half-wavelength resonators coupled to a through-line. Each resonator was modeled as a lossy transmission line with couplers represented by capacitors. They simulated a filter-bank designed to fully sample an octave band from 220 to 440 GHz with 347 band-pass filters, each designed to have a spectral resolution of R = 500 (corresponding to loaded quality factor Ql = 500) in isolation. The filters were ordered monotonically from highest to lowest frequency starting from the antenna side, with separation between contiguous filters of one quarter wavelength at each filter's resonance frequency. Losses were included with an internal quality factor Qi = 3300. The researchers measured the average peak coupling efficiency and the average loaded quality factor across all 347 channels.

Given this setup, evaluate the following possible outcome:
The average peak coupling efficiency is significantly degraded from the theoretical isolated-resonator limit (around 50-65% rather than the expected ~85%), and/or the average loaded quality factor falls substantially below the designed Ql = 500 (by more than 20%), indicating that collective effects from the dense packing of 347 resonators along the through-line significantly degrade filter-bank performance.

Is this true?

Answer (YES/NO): NO